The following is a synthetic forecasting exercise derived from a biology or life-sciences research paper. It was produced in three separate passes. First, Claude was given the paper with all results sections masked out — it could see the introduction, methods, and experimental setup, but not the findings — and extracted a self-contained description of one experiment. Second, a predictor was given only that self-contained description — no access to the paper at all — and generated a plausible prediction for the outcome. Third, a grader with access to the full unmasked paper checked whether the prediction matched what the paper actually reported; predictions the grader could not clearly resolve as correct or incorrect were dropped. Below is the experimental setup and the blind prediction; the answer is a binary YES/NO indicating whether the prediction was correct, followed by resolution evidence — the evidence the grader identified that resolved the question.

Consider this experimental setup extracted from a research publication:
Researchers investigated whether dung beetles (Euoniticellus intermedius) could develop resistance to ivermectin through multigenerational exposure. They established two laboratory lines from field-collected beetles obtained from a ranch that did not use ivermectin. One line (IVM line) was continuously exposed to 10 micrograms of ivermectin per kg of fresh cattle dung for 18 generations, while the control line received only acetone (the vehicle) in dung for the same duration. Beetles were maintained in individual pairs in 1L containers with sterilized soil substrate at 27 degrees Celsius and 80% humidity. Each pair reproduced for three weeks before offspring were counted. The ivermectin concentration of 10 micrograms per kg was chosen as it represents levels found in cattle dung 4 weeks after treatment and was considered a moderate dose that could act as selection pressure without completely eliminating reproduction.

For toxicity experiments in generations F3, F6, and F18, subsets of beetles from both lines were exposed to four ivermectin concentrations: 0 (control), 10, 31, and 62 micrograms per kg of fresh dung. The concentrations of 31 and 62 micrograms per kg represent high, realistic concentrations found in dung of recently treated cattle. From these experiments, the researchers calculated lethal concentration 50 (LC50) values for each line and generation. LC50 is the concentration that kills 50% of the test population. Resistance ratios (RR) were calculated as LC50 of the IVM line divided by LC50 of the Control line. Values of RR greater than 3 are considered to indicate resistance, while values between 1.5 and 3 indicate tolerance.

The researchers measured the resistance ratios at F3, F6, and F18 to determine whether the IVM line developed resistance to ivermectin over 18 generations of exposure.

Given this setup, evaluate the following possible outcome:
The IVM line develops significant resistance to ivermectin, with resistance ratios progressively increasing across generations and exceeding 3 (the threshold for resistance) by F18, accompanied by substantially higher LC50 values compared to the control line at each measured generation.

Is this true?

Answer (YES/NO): NO